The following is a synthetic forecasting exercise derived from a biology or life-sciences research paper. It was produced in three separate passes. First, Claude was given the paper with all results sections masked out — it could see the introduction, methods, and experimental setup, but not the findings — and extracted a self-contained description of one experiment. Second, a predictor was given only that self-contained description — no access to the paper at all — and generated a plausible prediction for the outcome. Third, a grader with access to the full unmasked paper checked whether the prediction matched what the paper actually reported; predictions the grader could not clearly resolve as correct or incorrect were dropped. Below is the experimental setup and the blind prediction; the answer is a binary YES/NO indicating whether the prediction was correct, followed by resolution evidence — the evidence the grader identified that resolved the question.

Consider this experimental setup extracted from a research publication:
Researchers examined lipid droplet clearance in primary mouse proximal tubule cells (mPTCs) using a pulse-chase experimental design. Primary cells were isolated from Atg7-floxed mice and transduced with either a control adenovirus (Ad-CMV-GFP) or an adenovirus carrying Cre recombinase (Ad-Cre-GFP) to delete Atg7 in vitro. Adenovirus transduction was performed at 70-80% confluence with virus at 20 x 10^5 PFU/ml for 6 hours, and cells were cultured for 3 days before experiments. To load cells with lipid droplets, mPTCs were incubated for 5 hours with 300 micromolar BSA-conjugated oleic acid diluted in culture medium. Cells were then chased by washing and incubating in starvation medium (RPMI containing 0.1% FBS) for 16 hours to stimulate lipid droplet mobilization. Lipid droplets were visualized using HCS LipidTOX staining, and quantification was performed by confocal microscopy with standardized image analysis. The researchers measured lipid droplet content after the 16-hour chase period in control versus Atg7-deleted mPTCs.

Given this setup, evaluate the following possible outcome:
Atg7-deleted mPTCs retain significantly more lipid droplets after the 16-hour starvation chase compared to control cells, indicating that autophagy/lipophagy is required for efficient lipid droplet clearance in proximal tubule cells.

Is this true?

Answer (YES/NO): YES